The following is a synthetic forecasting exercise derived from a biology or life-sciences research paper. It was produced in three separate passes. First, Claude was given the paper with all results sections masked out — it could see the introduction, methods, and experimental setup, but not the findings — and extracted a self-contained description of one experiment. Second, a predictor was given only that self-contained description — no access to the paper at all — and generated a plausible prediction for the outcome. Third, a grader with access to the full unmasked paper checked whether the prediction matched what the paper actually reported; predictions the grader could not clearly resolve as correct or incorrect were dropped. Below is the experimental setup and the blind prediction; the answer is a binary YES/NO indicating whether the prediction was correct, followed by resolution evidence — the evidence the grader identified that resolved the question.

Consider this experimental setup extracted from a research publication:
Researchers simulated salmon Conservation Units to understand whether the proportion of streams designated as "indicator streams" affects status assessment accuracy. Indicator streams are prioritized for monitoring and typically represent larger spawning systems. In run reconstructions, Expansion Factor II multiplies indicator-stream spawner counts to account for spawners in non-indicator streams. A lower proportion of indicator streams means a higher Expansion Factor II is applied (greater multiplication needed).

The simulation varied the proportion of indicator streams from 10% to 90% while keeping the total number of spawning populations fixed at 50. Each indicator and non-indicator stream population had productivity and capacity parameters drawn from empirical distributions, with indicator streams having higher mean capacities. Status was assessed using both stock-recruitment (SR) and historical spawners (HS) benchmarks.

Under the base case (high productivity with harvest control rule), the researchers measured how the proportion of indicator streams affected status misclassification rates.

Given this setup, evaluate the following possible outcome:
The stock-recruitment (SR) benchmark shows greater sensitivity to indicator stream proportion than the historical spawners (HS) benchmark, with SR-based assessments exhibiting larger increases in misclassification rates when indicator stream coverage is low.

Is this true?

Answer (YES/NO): NO